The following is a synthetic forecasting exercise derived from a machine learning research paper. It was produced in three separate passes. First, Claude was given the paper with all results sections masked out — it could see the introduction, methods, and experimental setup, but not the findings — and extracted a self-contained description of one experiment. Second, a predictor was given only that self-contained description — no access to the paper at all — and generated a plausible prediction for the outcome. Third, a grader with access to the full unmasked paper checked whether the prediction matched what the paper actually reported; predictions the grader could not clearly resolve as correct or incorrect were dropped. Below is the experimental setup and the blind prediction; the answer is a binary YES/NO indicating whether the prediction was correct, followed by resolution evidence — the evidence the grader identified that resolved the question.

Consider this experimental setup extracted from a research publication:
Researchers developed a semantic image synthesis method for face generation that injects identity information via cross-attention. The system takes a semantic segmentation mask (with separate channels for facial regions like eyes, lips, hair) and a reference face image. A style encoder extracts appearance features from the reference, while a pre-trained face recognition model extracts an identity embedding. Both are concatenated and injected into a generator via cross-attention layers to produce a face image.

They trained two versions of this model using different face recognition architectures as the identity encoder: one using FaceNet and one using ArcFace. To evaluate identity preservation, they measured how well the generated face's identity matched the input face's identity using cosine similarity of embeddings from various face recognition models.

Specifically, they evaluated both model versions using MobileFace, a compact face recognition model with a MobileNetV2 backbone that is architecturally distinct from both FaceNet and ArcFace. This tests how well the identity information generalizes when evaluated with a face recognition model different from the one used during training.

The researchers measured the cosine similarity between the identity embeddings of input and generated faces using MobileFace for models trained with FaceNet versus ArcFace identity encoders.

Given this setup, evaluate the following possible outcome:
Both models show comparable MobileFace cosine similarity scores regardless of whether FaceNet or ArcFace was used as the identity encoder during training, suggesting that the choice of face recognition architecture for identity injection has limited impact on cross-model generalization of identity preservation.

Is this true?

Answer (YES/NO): NO